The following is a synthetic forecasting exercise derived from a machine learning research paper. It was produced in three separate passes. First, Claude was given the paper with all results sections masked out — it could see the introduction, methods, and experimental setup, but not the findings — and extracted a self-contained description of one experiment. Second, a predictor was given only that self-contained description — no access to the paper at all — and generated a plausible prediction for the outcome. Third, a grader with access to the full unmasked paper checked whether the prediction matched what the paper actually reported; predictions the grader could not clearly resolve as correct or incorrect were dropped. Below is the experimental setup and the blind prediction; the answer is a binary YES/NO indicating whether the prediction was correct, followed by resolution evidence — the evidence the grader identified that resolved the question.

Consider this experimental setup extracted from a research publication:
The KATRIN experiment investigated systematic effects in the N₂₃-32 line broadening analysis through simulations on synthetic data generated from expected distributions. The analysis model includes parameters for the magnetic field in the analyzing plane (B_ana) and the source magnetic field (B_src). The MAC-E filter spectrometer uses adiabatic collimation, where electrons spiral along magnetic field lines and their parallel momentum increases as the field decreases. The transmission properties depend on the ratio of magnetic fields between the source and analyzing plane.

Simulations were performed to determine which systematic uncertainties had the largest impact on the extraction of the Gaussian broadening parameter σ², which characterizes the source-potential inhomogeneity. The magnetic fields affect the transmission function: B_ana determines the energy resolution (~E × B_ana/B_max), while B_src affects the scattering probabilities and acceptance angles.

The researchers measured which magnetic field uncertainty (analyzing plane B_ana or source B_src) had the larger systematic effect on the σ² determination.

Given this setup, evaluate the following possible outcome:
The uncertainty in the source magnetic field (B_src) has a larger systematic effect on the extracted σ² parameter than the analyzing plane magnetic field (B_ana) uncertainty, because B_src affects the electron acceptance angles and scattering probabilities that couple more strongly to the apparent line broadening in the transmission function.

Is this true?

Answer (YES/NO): NO